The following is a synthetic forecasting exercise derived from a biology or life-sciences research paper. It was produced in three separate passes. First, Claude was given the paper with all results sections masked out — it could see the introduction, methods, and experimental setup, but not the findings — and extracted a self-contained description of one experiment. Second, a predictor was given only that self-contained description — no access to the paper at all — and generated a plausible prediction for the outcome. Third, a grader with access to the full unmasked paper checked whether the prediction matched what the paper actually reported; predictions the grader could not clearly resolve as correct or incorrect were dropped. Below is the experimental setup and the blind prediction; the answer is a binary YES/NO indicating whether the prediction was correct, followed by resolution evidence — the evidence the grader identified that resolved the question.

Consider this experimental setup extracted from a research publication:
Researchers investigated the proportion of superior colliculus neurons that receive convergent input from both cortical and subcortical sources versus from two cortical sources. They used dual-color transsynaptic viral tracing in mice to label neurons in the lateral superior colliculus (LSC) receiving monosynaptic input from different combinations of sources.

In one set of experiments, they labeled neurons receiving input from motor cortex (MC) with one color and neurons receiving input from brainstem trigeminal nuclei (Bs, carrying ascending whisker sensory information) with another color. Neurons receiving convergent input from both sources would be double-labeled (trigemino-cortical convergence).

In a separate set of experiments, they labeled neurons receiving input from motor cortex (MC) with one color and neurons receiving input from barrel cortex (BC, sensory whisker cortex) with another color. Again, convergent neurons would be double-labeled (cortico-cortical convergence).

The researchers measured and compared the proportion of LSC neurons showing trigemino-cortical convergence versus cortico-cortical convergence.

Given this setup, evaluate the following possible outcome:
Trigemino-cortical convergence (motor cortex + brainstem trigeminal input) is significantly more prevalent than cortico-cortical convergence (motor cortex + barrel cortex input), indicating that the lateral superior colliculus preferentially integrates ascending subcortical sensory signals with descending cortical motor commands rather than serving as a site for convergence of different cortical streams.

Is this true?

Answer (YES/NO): NO